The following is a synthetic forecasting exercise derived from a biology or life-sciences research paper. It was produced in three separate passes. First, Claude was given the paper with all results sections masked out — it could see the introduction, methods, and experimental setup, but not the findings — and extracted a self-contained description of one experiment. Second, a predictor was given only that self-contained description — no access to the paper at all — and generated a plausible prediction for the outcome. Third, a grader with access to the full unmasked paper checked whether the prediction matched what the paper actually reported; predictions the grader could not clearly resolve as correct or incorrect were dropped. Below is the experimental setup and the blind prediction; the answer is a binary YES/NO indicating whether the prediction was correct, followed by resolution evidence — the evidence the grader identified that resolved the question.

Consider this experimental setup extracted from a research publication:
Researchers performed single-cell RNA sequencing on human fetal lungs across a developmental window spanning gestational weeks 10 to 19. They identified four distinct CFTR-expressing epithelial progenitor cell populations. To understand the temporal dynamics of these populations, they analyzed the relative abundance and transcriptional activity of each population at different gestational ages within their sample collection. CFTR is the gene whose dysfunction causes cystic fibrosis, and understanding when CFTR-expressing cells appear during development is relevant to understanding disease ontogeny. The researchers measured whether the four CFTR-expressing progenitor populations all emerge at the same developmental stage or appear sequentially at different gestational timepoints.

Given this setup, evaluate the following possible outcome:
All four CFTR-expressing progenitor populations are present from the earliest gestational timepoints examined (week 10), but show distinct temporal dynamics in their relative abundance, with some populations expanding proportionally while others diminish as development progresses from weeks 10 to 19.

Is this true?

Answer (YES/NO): YES